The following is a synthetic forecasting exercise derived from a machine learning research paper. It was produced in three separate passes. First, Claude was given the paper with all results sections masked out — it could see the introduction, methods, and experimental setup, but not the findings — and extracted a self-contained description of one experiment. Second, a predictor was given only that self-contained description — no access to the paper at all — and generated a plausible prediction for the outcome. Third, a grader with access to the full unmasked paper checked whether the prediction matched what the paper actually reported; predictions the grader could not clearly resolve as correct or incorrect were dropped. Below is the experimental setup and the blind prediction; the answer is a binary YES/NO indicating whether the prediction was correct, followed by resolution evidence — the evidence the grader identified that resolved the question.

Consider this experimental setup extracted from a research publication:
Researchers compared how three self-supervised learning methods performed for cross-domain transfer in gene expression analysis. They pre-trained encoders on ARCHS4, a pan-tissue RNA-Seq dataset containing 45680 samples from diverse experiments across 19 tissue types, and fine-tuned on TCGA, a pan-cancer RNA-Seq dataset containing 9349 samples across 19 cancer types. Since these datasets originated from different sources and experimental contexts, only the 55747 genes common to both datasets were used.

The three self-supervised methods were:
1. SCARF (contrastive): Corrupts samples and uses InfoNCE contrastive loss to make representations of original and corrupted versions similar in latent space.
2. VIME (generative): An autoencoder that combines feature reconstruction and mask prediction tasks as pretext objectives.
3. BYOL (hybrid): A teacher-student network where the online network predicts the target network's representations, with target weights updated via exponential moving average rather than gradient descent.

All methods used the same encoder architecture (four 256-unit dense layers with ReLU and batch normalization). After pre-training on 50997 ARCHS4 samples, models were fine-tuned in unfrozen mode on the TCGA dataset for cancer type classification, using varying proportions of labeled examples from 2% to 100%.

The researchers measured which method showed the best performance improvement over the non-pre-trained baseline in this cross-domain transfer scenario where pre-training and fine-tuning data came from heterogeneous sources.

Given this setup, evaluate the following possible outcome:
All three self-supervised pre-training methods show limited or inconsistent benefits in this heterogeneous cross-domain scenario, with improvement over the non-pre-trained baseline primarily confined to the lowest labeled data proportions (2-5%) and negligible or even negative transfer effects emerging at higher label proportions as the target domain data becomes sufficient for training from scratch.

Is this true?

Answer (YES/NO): NO